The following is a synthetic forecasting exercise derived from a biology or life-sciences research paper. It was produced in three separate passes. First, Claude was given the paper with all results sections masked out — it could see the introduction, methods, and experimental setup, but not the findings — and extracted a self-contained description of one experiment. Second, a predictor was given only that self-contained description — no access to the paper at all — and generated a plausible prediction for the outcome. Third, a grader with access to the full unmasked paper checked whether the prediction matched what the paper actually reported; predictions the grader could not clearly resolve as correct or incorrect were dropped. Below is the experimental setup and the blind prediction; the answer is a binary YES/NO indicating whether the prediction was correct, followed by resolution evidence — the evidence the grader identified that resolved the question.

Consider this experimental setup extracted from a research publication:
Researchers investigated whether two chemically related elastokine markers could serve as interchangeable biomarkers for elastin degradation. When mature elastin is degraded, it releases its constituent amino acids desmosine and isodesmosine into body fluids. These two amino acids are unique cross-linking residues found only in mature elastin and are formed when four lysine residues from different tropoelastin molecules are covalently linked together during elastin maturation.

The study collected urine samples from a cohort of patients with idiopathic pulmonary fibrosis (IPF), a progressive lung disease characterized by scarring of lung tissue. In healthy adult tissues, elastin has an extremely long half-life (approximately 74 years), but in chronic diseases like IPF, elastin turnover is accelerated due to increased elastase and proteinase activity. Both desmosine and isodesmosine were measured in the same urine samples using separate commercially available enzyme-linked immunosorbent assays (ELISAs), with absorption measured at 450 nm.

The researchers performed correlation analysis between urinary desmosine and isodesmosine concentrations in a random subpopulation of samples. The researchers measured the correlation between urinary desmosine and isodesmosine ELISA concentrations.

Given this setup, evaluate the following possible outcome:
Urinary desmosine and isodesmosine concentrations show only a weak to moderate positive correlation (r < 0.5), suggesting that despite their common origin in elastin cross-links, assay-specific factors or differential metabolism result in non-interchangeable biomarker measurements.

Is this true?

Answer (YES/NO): NO